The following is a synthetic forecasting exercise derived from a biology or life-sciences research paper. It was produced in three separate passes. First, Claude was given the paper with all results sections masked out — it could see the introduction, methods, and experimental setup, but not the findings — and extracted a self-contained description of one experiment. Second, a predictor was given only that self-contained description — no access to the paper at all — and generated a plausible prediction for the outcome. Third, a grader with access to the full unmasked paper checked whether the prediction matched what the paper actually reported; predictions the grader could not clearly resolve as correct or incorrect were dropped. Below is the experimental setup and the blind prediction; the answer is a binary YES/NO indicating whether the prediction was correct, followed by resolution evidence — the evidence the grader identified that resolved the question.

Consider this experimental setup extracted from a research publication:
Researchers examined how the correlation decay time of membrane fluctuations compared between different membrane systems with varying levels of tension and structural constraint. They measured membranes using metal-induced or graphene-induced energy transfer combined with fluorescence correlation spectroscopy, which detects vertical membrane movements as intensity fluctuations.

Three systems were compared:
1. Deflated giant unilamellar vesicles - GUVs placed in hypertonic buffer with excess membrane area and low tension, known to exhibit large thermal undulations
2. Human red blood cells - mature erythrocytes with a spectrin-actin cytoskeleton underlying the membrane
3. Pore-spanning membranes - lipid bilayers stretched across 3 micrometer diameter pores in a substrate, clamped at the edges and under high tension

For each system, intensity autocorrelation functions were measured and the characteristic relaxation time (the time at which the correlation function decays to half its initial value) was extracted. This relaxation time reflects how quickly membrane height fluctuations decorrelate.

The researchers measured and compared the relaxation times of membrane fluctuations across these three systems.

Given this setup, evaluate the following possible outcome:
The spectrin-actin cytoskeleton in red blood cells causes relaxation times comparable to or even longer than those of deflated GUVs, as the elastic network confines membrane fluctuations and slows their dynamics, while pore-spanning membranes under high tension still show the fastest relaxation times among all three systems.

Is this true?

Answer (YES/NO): NO